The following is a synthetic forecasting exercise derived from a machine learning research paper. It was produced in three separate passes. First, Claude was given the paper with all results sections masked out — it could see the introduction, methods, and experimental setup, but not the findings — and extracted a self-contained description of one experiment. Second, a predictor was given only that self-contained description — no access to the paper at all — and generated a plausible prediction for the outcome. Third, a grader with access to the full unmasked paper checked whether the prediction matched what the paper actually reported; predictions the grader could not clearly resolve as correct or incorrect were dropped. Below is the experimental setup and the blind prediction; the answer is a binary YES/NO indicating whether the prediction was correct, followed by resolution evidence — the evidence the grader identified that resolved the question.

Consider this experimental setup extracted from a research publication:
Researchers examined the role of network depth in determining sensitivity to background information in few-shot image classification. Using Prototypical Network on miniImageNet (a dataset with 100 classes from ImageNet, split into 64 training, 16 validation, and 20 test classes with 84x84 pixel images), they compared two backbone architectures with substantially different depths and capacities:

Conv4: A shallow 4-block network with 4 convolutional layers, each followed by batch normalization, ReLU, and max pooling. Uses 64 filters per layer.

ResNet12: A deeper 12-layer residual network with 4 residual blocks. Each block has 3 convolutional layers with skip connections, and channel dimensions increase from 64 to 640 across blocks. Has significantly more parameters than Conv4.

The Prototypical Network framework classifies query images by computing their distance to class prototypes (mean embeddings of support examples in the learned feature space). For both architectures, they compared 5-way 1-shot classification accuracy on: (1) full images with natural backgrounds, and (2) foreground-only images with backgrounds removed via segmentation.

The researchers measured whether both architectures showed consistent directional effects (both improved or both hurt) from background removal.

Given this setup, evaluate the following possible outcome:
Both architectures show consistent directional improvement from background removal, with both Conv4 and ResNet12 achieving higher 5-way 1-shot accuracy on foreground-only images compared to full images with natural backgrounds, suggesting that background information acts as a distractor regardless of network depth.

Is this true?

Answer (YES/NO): YES